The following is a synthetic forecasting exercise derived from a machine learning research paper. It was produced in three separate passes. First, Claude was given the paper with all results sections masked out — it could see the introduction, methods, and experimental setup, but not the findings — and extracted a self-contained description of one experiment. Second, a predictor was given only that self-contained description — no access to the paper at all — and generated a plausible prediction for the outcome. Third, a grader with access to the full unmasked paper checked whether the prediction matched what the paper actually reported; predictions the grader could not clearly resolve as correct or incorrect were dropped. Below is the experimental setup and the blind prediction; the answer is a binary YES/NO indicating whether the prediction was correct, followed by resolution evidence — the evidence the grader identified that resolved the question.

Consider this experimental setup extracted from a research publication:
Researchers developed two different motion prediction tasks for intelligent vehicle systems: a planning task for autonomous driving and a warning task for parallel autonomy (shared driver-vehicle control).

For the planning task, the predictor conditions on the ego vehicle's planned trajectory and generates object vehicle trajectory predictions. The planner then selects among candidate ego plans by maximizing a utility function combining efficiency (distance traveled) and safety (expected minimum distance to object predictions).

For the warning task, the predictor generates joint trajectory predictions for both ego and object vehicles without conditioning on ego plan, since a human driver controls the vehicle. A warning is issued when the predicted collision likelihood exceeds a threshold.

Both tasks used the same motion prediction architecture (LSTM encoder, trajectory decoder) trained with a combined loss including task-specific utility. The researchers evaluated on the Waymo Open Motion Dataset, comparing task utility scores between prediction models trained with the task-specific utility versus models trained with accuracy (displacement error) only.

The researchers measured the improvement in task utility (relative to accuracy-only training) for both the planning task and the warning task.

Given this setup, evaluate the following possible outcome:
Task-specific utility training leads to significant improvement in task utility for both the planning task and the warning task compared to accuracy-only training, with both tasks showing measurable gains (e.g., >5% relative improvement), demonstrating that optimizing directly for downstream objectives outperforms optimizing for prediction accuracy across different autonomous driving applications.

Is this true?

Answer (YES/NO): YES